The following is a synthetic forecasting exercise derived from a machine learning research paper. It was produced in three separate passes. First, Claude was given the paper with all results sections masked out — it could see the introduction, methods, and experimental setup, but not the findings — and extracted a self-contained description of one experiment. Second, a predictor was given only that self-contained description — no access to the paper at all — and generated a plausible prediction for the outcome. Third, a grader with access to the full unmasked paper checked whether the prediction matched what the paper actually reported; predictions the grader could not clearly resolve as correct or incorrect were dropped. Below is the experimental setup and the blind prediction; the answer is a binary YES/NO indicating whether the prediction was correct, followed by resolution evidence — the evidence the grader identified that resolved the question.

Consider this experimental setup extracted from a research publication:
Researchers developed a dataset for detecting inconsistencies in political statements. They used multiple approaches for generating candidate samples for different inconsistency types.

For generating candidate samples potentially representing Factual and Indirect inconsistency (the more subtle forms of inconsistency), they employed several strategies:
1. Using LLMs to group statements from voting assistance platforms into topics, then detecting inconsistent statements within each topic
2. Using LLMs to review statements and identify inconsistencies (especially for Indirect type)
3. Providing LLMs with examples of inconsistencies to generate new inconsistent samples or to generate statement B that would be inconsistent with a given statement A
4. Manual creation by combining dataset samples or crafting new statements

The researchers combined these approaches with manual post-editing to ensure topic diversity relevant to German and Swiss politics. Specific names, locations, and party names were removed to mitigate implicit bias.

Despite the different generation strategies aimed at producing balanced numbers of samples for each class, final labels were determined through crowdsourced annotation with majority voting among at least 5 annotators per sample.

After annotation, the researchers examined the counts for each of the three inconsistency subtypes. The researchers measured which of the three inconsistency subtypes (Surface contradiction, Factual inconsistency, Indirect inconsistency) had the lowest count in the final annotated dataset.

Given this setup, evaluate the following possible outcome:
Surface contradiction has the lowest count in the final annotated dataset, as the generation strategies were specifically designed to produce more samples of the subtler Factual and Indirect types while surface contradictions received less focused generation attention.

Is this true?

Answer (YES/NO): NO